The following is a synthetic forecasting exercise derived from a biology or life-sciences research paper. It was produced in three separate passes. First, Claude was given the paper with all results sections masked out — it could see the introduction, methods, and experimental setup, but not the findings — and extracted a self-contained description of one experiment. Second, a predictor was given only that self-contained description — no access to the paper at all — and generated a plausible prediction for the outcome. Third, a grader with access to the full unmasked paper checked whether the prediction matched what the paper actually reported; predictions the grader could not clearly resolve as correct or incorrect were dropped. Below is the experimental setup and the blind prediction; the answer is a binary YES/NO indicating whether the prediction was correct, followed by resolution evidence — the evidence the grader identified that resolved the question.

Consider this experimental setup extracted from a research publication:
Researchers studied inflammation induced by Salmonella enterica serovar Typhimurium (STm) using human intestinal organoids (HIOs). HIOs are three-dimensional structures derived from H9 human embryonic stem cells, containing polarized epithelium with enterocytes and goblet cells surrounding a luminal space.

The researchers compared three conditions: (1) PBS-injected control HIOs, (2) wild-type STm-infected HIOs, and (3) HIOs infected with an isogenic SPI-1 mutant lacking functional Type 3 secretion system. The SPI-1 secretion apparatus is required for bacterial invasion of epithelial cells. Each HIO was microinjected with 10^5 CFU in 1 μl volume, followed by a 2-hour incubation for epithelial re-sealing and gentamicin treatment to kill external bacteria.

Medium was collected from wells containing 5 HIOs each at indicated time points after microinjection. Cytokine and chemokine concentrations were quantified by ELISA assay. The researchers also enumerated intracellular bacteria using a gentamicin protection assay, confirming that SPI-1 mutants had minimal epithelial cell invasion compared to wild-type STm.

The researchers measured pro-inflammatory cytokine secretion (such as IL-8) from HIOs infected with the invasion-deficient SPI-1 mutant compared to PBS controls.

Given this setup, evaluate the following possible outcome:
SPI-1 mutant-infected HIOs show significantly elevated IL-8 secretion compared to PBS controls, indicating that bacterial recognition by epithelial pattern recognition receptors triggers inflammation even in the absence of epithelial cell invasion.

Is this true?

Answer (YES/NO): YES